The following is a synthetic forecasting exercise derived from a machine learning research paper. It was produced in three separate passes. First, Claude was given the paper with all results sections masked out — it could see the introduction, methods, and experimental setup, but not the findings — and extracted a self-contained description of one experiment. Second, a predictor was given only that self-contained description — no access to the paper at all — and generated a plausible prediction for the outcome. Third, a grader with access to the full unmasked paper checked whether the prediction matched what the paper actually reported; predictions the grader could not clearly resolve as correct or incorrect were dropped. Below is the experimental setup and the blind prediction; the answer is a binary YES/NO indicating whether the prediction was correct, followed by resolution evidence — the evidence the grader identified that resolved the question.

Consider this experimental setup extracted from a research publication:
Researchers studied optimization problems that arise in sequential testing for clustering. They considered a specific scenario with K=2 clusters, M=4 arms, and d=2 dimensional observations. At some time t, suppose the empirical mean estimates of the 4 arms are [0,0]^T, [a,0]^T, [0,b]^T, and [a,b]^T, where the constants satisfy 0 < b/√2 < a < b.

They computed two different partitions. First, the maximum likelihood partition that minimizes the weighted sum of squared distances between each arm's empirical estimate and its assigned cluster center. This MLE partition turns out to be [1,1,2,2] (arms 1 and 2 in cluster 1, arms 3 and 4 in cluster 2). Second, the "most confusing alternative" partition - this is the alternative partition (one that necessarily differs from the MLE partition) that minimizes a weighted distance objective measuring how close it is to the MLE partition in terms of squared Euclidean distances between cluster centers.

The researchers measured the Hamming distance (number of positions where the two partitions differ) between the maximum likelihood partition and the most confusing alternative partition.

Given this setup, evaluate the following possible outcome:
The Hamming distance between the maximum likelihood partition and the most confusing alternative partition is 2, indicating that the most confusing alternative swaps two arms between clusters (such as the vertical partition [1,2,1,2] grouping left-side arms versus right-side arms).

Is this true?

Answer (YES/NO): YES